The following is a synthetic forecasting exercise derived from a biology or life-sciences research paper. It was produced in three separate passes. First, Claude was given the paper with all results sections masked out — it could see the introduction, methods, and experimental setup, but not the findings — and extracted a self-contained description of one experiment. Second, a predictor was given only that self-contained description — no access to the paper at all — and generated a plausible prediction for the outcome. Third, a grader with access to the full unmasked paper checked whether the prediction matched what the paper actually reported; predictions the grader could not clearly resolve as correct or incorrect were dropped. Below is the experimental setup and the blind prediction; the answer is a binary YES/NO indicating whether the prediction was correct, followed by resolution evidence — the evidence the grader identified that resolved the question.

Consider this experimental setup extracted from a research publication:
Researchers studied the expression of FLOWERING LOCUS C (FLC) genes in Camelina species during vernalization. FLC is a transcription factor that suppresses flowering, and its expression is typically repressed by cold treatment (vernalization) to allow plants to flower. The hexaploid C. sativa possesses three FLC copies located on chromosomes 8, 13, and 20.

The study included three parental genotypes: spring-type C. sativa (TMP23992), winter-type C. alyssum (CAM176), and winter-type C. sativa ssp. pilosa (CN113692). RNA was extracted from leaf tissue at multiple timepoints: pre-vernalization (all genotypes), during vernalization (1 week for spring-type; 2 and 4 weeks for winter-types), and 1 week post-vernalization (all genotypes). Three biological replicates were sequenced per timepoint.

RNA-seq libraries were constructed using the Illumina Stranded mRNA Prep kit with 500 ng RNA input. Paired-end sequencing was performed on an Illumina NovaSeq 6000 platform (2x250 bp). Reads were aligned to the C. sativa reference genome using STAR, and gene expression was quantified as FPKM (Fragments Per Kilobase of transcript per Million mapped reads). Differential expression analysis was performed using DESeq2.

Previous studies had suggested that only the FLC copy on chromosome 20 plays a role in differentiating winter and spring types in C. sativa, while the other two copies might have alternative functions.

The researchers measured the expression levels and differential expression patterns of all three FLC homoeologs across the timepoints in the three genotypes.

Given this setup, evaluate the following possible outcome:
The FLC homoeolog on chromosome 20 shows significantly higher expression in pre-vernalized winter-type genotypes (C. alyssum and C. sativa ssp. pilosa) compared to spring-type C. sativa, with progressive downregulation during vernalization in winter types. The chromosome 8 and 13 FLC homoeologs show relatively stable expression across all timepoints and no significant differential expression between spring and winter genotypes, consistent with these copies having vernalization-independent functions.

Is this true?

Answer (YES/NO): NO